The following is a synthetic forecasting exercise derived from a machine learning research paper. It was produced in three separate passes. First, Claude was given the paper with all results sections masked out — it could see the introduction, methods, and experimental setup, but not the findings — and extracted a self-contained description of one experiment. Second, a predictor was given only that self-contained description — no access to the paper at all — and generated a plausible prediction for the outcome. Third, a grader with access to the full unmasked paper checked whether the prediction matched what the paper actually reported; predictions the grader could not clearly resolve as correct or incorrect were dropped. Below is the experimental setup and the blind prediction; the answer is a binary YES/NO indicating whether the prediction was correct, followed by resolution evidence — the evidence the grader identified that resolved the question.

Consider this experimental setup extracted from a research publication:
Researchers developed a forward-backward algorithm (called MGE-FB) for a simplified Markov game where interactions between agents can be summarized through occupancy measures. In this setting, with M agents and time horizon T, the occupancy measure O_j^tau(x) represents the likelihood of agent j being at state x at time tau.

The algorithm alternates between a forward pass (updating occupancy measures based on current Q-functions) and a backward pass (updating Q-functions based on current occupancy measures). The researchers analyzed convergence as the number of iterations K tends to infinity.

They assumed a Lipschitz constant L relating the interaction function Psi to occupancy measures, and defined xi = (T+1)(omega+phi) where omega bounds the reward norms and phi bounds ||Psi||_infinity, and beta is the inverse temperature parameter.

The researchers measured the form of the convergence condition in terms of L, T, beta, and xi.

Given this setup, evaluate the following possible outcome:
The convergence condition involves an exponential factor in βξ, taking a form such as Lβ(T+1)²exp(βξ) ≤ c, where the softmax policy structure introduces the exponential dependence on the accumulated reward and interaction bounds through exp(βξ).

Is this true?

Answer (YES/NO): NO